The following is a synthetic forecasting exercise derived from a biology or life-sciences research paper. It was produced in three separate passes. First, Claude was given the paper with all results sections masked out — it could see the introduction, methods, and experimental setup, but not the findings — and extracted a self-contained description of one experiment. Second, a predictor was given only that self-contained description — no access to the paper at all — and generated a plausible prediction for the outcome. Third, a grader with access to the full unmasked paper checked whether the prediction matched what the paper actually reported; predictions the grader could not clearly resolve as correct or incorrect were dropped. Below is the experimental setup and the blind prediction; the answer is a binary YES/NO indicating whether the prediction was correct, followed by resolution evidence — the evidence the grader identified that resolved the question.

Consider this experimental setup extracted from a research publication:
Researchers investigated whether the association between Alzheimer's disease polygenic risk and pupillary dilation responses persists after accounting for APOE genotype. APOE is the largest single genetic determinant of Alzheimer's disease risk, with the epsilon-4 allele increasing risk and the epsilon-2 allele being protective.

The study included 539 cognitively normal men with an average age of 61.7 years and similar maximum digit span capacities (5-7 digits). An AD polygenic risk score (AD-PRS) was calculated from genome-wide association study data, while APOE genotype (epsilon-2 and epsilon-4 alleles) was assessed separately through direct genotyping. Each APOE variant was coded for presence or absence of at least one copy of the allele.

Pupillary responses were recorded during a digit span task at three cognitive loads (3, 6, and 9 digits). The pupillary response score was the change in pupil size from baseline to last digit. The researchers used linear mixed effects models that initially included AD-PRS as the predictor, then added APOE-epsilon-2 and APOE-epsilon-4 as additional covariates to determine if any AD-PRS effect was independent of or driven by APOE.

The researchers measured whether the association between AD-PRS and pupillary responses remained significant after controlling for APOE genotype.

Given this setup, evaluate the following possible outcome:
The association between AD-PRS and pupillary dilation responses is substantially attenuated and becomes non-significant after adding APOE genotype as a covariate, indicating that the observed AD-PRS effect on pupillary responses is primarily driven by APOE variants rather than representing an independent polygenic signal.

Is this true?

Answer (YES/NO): NO